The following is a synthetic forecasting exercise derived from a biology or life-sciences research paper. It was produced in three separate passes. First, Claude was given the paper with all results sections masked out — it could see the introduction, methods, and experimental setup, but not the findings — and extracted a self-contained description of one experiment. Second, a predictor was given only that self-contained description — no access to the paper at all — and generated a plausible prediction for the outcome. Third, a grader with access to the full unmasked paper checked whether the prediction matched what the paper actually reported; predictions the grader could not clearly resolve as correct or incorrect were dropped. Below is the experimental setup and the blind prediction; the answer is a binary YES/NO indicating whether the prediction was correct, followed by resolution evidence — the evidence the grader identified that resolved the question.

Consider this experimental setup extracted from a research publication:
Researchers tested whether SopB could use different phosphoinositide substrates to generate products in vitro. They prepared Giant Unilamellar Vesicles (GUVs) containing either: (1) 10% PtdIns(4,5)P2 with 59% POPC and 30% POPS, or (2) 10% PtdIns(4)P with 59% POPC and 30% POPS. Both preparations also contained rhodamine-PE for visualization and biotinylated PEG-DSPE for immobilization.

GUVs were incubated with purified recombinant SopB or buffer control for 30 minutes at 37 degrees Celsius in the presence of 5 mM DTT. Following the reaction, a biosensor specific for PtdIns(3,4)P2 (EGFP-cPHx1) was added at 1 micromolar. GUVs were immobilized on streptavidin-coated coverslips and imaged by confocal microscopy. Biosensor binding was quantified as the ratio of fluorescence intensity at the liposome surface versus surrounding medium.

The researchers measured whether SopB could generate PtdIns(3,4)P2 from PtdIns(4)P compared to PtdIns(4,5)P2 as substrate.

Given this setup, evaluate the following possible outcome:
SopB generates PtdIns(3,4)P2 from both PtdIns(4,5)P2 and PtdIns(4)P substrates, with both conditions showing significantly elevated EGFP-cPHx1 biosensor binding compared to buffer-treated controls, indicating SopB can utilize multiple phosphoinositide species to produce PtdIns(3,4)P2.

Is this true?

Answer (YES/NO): NO